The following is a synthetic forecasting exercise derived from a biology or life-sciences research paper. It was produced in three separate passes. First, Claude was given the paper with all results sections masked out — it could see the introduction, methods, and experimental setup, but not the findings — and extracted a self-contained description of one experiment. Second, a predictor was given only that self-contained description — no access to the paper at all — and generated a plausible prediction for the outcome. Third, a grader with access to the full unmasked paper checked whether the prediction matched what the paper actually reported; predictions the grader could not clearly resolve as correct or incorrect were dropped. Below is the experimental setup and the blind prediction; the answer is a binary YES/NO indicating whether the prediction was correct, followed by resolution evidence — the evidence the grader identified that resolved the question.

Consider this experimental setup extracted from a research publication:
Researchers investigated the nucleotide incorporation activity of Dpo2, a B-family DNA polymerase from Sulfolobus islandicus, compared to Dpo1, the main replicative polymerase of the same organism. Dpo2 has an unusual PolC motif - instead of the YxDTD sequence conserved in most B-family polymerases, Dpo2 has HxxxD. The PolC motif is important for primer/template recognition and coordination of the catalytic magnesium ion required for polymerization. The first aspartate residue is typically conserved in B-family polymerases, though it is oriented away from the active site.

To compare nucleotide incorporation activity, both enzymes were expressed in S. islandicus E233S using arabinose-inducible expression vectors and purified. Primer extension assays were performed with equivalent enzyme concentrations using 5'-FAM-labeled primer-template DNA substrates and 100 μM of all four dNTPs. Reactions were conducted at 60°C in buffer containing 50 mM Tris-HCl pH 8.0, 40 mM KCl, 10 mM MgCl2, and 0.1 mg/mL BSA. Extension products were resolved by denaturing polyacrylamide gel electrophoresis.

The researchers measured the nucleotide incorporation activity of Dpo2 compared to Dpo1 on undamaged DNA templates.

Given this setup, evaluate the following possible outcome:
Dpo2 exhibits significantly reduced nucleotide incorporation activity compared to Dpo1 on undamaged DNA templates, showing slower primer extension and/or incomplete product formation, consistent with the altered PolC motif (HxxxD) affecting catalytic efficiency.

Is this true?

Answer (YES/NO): NO